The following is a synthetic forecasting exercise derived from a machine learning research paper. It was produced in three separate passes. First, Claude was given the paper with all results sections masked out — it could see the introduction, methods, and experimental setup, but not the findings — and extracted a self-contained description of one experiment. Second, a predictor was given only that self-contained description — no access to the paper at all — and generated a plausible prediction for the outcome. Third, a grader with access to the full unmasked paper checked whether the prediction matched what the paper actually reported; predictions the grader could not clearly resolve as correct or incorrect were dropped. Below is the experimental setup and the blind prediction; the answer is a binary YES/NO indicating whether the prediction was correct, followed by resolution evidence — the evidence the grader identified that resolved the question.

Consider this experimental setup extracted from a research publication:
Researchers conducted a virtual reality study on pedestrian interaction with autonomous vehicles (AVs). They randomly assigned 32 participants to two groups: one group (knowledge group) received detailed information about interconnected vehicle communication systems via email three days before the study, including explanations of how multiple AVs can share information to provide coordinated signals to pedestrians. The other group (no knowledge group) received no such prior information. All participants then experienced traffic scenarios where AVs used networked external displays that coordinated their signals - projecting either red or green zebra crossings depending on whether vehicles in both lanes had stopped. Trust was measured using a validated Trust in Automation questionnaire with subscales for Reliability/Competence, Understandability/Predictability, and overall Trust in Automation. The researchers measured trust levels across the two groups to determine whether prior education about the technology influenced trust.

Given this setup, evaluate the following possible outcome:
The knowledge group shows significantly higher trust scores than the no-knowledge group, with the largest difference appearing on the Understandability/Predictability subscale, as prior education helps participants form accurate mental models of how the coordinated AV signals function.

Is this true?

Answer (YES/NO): NO